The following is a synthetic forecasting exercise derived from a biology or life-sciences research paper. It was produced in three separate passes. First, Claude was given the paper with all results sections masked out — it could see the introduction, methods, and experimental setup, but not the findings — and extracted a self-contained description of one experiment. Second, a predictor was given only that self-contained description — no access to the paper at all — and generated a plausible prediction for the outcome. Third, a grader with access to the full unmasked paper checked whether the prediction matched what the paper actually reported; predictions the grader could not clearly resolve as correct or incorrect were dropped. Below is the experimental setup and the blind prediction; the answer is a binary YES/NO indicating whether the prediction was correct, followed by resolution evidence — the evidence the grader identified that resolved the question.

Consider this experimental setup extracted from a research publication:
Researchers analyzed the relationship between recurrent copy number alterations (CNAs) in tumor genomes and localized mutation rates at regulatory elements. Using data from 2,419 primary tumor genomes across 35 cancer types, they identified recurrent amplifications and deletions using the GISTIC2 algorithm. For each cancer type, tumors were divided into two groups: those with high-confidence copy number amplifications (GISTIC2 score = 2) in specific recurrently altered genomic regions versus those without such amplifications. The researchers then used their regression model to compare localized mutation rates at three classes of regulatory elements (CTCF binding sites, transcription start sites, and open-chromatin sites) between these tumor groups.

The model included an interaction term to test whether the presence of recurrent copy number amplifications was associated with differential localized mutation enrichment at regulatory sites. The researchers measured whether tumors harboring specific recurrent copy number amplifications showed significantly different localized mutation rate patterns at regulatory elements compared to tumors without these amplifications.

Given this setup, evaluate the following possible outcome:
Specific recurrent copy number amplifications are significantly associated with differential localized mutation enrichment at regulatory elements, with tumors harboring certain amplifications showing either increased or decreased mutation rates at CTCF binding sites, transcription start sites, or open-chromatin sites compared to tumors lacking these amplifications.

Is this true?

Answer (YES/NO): YES